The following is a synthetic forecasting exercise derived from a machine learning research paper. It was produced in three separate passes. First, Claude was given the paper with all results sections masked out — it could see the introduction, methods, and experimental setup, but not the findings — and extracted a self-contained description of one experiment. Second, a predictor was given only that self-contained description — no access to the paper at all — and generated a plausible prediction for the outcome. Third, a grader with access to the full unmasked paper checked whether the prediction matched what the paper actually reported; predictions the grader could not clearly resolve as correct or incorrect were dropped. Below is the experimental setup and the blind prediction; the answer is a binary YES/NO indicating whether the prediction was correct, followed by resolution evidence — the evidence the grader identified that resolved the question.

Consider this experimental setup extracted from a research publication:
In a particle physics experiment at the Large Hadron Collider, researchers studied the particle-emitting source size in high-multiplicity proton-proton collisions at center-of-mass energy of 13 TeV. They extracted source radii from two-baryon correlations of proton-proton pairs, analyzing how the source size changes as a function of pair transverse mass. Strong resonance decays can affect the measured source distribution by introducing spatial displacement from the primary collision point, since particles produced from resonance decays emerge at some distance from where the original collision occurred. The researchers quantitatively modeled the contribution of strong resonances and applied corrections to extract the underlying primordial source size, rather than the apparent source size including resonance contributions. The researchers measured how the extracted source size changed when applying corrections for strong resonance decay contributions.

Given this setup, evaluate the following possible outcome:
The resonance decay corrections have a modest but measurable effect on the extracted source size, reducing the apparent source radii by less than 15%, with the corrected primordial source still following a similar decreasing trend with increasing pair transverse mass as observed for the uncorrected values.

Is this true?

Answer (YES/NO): NO